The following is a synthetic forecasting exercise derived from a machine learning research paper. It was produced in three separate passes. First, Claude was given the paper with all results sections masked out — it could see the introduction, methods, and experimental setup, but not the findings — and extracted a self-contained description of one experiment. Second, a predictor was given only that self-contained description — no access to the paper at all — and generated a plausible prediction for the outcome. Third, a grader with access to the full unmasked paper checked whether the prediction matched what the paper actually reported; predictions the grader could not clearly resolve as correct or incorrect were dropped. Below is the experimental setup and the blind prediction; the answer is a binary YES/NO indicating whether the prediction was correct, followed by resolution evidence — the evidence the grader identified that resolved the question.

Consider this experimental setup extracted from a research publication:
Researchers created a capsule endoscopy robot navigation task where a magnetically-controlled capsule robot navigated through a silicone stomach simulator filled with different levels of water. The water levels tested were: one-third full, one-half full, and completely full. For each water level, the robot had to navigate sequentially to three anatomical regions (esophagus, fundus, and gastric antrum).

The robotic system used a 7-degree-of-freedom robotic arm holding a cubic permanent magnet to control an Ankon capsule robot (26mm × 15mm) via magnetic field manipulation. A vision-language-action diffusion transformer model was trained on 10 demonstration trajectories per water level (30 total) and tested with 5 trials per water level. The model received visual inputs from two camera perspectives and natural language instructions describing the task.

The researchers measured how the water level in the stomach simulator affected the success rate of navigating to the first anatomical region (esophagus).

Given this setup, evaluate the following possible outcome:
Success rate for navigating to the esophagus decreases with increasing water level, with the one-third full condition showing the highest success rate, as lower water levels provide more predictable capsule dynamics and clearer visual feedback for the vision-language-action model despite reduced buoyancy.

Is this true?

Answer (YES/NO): NO